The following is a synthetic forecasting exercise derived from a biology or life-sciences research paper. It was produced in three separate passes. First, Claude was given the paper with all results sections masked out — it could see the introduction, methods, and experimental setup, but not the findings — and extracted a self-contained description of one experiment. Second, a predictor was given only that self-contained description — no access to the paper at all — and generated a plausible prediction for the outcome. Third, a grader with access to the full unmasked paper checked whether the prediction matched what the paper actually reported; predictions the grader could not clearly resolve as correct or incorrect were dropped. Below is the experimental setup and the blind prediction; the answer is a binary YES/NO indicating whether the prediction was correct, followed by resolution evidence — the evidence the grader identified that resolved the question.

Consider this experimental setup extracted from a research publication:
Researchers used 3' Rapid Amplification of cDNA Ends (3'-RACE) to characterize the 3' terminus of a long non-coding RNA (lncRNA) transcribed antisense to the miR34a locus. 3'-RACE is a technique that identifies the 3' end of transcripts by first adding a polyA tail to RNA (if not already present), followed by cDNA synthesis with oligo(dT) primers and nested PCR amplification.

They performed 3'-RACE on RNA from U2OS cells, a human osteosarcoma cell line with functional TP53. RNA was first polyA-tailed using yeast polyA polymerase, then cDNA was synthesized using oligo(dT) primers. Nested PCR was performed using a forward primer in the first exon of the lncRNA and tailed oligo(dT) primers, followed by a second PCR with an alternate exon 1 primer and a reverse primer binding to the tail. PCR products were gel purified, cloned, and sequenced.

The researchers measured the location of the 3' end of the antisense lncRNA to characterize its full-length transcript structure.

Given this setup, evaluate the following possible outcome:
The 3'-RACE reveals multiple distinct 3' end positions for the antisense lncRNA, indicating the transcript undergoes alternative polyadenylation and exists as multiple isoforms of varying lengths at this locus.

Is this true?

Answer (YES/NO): NO